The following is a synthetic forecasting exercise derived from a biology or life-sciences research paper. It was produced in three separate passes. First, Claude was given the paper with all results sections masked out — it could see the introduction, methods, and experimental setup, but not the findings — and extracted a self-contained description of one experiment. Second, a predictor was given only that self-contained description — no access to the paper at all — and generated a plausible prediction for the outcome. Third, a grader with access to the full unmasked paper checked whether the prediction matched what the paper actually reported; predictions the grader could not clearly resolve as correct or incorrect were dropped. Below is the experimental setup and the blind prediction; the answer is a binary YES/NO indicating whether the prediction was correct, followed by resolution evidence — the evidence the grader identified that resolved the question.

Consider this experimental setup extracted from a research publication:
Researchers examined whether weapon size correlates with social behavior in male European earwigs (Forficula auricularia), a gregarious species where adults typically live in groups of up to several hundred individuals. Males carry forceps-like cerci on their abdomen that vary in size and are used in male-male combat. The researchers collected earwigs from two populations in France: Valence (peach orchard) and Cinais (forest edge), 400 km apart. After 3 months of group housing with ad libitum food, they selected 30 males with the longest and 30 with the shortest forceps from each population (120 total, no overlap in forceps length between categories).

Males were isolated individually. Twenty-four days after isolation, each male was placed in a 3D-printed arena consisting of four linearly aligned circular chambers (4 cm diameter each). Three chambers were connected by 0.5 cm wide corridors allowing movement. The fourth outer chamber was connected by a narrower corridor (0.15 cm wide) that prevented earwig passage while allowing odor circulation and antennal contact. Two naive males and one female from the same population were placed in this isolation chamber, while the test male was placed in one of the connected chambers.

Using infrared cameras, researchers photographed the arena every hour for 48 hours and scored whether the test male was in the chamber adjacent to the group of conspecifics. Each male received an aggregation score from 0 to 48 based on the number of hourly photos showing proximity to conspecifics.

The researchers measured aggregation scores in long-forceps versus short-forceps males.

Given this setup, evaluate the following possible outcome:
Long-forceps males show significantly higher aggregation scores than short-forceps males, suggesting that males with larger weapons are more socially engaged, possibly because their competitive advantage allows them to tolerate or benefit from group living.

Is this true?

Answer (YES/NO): NO